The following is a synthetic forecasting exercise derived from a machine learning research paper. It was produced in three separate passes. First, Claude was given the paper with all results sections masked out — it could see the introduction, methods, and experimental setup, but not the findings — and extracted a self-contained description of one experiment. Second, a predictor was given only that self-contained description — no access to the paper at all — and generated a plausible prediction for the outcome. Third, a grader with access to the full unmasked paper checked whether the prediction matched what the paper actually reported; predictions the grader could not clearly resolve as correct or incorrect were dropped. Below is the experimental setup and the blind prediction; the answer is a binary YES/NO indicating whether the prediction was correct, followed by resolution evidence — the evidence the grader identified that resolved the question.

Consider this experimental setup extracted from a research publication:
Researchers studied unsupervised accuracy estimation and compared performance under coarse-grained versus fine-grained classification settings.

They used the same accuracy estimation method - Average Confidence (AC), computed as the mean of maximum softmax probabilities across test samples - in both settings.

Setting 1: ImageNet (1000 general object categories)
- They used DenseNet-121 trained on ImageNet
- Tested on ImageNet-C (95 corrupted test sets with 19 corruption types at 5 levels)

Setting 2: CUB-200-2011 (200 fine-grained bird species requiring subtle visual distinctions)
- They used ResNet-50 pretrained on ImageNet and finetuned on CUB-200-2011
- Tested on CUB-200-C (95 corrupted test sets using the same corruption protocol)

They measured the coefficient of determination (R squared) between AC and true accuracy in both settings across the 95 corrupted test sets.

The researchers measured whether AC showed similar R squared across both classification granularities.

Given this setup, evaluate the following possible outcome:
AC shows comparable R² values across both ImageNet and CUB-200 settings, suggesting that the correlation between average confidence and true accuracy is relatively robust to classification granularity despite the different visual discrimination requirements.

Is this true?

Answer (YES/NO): NO